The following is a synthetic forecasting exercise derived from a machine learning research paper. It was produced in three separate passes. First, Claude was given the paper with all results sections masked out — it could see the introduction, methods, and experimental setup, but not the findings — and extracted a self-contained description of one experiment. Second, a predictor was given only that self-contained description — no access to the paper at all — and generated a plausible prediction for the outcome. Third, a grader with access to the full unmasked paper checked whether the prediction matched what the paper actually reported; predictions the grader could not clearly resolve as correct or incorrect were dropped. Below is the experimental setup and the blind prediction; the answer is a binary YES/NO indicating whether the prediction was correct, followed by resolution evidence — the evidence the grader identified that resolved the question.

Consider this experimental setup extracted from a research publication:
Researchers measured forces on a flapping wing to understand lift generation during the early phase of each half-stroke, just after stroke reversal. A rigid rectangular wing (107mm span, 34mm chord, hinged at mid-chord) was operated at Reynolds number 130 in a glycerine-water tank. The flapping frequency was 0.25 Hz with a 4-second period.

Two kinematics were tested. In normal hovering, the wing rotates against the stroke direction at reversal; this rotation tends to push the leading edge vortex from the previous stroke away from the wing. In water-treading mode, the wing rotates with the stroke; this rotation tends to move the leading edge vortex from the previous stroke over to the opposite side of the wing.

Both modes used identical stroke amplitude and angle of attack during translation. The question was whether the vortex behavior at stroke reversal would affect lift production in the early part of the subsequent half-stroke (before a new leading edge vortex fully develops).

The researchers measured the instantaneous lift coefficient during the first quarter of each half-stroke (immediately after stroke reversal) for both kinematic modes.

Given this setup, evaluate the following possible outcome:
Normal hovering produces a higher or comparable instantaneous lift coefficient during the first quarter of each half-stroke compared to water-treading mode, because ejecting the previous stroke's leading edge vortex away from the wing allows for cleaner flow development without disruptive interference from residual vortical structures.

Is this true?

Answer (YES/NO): NO